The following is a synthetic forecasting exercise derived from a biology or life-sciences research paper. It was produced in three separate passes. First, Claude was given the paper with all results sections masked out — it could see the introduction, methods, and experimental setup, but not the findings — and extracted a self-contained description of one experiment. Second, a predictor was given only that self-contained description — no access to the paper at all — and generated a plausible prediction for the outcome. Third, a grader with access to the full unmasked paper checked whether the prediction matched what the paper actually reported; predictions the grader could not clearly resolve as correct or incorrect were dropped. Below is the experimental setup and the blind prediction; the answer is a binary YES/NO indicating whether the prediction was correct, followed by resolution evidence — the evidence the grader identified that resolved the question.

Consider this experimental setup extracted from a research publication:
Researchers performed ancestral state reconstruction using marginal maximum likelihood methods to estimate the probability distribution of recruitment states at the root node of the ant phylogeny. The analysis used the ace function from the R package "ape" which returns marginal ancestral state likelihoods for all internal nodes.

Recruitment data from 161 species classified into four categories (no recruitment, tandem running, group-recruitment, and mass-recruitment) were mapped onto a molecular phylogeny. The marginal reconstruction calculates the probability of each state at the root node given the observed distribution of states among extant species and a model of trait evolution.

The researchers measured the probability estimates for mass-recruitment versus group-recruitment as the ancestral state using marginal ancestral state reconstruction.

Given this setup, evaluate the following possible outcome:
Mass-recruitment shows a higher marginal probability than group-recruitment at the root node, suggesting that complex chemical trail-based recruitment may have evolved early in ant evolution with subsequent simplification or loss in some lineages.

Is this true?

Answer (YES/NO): YES